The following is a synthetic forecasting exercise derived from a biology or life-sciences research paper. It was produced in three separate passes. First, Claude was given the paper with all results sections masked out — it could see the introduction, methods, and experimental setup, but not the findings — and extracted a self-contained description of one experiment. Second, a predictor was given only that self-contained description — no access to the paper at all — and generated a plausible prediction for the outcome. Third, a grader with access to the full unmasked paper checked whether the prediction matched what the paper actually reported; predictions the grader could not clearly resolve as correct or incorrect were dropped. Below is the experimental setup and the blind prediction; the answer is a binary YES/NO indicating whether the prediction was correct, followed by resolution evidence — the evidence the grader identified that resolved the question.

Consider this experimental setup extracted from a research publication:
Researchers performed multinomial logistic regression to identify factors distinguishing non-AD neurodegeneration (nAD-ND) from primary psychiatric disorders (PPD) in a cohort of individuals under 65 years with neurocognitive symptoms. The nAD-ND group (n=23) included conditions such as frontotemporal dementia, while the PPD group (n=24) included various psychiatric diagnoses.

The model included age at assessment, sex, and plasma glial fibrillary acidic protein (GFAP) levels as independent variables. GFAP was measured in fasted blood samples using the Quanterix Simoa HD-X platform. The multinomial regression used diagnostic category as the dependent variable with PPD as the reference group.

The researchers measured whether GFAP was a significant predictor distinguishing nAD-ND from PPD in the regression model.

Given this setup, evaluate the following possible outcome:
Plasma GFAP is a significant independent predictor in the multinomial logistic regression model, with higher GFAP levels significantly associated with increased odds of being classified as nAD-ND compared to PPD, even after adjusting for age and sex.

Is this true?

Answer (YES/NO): NO